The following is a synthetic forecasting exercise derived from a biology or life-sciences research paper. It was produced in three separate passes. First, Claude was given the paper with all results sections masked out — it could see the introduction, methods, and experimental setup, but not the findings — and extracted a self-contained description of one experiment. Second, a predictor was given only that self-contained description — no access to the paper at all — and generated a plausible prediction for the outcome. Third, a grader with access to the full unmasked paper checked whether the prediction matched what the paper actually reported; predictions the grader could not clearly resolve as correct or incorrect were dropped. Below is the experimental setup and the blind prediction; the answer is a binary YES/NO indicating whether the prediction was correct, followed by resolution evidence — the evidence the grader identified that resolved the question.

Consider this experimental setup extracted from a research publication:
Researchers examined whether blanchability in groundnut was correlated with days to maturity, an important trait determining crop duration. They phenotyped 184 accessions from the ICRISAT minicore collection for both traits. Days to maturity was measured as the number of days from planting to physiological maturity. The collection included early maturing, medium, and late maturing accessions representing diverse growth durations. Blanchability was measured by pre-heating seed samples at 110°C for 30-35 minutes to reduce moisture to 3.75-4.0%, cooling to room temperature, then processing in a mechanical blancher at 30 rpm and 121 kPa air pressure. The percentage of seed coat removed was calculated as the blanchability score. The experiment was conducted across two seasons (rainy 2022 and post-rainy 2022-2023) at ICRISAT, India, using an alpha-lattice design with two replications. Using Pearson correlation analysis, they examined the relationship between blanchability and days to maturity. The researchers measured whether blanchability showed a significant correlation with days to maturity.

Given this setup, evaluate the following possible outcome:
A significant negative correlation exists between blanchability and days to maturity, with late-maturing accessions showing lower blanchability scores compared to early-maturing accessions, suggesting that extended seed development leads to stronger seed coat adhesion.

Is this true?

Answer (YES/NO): NO